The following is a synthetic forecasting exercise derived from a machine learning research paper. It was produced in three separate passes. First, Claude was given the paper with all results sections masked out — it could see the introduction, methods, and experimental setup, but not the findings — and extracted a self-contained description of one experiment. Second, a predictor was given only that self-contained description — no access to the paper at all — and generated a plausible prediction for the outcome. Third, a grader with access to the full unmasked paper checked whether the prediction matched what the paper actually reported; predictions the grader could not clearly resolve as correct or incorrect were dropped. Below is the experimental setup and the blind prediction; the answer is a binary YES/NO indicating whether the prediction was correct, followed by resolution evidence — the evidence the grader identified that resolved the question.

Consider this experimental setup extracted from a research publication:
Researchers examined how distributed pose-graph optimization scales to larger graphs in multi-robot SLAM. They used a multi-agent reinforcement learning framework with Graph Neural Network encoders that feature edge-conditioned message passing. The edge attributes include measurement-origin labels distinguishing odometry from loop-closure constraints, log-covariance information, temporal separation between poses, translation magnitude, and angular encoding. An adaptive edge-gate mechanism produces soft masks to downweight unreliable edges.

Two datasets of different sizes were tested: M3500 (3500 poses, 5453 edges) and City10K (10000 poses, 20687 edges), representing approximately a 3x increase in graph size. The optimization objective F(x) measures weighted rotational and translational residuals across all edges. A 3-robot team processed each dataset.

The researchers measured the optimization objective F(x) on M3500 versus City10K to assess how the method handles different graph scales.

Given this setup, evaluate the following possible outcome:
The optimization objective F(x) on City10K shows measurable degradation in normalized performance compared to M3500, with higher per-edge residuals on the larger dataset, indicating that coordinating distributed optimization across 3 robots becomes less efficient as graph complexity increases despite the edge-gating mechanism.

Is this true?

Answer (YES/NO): YES